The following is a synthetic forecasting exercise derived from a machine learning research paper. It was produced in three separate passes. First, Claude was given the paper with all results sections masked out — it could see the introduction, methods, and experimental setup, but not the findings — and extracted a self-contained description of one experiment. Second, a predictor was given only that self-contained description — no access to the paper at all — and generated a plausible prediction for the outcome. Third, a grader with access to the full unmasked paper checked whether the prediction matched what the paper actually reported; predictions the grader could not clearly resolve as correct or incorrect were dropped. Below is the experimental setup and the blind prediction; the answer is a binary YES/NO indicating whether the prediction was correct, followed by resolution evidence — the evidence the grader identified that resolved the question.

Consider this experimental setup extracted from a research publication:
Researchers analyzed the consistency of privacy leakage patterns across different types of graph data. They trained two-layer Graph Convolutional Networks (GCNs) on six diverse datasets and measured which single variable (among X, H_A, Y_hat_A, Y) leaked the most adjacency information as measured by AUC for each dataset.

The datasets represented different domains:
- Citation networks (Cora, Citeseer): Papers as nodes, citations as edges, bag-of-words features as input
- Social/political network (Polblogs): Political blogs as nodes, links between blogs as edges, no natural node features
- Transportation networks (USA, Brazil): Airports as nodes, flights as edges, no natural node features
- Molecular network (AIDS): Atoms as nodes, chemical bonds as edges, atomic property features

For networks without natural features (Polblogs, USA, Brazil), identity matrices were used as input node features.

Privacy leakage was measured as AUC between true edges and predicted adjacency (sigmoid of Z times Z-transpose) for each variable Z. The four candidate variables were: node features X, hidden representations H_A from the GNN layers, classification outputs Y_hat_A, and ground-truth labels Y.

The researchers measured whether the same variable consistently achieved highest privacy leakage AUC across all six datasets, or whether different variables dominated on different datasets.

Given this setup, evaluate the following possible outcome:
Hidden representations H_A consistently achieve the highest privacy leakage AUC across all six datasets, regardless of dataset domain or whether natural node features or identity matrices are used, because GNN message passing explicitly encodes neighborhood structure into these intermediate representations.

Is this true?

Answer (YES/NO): NO